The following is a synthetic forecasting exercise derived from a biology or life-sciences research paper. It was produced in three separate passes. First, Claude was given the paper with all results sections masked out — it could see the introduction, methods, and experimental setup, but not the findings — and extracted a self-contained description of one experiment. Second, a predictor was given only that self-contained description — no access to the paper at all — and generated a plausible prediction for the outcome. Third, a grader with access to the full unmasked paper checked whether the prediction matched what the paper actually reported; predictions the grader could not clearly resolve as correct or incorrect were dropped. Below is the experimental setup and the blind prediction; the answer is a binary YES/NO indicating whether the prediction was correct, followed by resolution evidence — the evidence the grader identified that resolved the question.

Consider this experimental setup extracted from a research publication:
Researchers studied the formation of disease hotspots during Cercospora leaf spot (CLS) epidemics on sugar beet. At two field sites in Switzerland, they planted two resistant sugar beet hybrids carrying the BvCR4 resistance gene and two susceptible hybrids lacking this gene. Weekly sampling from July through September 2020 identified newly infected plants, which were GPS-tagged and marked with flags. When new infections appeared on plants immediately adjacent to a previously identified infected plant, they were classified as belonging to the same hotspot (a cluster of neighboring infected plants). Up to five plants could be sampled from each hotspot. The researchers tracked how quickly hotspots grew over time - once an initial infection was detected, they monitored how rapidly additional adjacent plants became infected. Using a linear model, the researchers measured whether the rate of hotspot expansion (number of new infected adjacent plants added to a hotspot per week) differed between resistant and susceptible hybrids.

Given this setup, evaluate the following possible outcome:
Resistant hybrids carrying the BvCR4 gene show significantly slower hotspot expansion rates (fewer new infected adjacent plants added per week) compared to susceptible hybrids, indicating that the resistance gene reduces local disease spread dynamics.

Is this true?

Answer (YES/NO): NO